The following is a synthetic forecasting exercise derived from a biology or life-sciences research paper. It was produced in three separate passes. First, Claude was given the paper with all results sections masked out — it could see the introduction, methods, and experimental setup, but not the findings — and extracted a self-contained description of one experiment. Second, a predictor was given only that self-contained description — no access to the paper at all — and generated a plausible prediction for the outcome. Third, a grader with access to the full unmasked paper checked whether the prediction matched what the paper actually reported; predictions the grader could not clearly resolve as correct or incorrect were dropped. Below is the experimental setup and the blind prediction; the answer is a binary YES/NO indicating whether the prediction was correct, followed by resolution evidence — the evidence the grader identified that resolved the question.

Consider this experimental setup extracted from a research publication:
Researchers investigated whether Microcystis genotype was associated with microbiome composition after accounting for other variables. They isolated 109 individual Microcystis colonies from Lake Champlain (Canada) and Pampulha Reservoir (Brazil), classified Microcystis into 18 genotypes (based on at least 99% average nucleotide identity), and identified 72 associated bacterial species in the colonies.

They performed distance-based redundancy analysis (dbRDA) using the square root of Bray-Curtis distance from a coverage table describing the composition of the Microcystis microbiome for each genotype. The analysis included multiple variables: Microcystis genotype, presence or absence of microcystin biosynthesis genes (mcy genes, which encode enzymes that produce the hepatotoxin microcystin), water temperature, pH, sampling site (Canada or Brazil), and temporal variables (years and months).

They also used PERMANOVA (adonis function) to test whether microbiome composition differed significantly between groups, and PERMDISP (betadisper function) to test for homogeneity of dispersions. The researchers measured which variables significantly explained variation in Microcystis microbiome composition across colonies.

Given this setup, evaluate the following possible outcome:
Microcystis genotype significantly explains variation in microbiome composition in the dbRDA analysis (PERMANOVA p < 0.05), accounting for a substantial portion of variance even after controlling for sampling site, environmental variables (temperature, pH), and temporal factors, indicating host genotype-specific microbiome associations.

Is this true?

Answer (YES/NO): YES